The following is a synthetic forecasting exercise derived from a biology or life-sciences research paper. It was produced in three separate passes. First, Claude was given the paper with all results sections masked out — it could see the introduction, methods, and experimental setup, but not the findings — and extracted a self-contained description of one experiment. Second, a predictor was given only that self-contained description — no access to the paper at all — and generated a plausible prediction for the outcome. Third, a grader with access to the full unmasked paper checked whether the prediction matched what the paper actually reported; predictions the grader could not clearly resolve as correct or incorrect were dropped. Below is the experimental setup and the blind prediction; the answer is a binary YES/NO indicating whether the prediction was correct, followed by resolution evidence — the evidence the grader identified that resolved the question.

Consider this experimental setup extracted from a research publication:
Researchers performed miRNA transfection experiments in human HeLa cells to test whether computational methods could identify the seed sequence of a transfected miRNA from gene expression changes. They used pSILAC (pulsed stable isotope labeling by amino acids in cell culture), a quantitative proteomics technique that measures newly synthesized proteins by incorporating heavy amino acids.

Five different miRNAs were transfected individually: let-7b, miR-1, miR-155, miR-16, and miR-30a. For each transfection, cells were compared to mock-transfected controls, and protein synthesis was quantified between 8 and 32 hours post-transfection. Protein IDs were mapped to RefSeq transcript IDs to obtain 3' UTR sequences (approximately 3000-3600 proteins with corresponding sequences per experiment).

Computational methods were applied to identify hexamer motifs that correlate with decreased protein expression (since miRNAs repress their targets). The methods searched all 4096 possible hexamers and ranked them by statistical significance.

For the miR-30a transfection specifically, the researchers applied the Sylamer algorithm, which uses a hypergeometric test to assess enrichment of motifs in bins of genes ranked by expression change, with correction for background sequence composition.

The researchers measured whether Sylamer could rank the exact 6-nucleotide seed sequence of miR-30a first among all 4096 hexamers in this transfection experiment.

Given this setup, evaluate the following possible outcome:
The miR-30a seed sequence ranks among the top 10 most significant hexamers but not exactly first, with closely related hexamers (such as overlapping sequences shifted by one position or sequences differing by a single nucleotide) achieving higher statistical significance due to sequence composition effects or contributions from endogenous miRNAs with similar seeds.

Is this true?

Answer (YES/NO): YES